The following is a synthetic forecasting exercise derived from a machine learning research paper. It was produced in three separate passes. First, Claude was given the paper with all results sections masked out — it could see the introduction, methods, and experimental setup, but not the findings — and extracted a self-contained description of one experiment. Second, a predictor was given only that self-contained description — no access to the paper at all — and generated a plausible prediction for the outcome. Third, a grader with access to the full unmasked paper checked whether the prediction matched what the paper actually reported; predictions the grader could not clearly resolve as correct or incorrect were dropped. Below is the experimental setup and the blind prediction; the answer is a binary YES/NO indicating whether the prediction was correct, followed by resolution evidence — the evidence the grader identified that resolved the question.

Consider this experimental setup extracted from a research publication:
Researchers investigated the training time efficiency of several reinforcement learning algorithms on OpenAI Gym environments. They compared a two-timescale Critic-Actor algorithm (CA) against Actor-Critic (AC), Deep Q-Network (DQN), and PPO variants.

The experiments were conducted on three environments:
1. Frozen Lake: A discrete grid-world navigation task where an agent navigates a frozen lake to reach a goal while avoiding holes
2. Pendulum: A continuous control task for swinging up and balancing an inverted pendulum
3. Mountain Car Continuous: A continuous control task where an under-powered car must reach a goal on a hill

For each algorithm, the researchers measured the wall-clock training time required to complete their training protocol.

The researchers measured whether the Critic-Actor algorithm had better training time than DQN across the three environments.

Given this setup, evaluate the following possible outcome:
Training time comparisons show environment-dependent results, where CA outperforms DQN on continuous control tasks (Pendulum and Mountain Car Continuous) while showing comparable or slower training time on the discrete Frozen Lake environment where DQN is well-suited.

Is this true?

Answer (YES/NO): NO